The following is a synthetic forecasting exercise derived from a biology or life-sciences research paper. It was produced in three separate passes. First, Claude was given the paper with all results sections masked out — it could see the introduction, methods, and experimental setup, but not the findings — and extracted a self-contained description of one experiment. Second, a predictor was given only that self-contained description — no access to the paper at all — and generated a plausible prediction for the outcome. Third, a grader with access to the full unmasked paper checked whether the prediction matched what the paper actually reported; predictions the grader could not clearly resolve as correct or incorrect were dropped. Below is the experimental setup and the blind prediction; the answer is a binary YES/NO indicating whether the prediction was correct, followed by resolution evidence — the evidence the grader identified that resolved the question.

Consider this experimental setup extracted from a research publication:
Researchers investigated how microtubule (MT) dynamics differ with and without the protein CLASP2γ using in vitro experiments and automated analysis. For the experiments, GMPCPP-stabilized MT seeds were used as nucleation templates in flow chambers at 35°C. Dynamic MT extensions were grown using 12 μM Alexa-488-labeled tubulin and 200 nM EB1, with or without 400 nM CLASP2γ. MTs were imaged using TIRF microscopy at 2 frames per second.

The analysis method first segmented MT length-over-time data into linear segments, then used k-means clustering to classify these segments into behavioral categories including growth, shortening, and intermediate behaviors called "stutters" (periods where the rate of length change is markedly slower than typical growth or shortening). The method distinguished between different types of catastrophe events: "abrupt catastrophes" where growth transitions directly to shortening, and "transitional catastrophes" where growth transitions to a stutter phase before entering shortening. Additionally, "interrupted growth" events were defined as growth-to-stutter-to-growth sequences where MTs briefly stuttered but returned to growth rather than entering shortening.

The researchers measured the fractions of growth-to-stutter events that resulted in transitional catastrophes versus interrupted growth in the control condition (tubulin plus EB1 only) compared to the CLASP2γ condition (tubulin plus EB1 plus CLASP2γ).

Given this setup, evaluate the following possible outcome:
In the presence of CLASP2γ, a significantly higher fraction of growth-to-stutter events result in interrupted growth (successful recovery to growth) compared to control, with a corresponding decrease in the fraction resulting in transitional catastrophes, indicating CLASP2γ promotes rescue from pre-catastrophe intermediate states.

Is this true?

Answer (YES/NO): YES